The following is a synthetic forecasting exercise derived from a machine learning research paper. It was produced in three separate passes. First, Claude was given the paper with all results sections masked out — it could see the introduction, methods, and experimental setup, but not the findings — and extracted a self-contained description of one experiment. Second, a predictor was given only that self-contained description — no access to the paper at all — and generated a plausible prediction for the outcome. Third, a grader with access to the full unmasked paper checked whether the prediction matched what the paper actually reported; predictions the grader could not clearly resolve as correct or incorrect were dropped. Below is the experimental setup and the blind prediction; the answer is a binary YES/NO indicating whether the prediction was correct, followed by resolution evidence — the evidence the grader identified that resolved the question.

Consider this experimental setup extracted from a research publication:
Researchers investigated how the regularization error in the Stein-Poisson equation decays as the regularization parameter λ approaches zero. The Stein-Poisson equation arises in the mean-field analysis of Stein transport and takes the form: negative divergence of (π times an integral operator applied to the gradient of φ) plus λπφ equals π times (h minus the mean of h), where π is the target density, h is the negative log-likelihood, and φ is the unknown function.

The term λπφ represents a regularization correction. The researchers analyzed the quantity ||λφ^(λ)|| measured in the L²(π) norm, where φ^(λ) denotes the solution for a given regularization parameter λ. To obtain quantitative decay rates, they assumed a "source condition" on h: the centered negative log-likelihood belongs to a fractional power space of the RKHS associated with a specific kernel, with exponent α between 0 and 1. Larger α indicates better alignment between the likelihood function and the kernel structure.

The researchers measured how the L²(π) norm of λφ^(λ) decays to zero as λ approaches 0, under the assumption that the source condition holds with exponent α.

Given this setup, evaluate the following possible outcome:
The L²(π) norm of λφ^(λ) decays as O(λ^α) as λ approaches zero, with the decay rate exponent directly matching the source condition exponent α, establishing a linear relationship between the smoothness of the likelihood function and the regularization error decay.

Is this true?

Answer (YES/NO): YES